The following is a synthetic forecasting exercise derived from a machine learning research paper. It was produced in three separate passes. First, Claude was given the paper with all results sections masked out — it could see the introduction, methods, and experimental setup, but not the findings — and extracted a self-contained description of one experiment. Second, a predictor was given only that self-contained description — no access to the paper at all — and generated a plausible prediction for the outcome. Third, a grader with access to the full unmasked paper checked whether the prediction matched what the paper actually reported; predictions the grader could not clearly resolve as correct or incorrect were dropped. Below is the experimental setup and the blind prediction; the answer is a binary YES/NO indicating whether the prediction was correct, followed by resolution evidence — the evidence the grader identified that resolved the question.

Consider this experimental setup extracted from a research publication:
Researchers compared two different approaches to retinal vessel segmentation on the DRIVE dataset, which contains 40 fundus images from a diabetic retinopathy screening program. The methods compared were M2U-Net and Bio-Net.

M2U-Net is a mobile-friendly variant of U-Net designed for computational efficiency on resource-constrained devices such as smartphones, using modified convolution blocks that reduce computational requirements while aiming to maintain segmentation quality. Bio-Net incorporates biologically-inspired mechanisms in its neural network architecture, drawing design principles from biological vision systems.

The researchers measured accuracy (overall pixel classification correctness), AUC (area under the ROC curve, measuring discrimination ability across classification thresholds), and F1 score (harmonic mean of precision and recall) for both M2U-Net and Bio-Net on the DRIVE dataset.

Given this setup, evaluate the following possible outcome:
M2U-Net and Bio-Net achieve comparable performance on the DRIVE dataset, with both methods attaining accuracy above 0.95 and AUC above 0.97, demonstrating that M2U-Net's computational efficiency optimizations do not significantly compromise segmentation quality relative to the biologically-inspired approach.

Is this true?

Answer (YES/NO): YES